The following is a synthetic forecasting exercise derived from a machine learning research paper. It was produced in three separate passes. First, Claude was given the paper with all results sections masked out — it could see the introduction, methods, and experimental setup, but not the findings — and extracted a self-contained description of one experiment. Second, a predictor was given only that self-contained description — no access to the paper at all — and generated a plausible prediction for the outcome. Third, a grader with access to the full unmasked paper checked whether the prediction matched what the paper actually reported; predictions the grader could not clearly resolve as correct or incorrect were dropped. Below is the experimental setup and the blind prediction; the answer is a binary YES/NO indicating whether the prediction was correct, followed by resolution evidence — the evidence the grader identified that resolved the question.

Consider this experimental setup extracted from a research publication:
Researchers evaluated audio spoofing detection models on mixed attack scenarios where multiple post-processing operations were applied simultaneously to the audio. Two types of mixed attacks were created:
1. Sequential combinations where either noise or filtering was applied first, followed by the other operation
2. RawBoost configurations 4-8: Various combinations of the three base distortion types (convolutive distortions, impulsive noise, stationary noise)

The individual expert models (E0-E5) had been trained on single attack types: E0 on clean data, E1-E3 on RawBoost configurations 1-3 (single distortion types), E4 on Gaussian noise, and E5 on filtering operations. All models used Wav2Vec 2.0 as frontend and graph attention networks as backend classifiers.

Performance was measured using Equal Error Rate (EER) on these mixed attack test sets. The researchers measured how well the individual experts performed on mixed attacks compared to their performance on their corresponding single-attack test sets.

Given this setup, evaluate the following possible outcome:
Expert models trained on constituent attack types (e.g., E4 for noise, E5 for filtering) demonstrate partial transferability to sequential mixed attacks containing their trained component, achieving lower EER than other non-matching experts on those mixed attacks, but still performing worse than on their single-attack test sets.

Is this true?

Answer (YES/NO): NO